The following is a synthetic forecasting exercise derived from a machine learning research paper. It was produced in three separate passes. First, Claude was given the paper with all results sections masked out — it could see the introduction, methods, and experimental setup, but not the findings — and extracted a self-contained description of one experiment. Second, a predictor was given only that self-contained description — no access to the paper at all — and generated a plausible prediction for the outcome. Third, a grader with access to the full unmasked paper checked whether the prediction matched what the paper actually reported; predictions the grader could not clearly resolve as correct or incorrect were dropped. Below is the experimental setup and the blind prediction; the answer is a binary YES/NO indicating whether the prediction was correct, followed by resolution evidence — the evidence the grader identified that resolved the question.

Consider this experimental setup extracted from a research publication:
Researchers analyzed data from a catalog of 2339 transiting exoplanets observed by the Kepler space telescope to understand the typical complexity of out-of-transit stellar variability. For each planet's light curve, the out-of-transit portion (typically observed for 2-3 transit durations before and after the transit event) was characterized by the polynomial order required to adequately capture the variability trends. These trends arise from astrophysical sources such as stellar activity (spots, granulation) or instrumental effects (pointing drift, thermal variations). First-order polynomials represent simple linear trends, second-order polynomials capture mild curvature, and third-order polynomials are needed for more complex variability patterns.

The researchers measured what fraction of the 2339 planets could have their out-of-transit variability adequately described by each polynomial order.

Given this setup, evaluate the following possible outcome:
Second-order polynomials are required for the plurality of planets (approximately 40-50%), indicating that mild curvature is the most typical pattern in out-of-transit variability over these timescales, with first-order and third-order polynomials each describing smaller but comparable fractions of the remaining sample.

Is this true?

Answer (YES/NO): NO